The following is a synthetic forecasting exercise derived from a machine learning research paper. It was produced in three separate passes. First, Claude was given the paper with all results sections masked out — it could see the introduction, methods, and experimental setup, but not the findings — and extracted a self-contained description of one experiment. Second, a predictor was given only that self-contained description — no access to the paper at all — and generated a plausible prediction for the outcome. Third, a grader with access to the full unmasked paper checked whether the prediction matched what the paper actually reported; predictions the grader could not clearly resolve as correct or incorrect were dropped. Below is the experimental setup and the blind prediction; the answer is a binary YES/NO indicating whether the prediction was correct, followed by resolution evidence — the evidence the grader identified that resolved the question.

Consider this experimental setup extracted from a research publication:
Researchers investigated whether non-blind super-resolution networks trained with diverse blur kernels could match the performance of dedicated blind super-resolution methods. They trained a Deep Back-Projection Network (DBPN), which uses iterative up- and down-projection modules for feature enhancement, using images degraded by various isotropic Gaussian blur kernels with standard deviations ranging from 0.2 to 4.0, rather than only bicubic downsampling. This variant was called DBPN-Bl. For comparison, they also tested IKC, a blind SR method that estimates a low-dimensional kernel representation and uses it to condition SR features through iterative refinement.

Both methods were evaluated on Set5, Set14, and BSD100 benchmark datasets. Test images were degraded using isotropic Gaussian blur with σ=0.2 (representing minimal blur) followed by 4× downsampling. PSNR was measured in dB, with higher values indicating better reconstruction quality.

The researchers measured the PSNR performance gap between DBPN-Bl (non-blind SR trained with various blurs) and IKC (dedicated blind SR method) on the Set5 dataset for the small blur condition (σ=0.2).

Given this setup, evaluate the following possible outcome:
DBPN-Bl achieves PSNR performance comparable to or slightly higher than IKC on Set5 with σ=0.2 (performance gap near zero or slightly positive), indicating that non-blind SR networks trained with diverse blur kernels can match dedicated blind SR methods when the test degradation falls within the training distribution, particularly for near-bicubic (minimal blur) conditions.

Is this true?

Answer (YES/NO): NO